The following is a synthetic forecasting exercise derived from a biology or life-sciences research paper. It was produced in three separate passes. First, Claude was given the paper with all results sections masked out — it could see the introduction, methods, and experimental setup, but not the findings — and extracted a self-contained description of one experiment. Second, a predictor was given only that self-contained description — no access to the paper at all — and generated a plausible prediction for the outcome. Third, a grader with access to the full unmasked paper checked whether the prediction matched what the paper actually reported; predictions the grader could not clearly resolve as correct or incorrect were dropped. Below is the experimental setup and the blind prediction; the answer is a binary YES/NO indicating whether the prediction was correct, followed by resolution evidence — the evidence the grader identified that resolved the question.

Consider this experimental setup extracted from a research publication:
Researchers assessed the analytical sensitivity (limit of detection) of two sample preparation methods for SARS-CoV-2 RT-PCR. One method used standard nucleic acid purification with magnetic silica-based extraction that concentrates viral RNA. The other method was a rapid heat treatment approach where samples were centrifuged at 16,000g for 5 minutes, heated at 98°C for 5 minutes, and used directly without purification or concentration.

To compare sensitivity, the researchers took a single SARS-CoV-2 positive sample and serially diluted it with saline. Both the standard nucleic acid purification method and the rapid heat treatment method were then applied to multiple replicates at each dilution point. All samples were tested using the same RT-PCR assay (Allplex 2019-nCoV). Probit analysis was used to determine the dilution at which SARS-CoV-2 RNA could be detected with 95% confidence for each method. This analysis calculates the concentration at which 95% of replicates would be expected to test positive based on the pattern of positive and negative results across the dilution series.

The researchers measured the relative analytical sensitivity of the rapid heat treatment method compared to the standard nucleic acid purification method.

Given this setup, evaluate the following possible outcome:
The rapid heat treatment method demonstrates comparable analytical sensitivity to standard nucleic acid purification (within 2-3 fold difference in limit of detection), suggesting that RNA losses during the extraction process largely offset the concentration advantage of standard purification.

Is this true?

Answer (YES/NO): NO